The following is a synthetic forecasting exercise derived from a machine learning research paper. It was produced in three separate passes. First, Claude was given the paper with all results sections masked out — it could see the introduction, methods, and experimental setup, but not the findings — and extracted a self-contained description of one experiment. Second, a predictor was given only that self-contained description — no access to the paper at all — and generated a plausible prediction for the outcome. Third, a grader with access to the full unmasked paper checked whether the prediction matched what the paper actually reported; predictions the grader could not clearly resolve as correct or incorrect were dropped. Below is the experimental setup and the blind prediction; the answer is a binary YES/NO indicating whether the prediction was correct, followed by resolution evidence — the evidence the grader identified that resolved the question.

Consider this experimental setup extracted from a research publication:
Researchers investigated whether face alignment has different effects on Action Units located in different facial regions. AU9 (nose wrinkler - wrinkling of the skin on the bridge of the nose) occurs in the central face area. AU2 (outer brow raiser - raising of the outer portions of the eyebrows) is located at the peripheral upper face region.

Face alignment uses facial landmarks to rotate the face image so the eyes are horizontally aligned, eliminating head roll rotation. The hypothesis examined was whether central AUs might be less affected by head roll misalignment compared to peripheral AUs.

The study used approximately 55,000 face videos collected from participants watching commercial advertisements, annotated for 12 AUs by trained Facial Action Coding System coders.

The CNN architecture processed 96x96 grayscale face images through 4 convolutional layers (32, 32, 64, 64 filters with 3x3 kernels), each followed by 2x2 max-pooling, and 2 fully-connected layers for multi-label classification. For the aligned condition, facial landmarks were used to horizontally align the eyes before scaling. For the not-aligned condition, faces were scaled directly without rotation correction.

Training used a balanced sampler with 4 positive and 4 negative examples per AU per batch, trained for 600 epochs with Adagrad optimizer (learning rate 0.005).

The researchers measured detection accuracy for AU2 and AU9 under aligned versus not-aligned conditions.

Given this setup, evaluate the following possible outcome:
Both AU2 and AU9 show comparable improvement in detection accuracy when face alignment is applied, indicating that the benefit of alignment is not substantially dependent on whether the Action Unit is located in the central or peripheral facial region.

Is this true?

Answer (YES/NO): NO